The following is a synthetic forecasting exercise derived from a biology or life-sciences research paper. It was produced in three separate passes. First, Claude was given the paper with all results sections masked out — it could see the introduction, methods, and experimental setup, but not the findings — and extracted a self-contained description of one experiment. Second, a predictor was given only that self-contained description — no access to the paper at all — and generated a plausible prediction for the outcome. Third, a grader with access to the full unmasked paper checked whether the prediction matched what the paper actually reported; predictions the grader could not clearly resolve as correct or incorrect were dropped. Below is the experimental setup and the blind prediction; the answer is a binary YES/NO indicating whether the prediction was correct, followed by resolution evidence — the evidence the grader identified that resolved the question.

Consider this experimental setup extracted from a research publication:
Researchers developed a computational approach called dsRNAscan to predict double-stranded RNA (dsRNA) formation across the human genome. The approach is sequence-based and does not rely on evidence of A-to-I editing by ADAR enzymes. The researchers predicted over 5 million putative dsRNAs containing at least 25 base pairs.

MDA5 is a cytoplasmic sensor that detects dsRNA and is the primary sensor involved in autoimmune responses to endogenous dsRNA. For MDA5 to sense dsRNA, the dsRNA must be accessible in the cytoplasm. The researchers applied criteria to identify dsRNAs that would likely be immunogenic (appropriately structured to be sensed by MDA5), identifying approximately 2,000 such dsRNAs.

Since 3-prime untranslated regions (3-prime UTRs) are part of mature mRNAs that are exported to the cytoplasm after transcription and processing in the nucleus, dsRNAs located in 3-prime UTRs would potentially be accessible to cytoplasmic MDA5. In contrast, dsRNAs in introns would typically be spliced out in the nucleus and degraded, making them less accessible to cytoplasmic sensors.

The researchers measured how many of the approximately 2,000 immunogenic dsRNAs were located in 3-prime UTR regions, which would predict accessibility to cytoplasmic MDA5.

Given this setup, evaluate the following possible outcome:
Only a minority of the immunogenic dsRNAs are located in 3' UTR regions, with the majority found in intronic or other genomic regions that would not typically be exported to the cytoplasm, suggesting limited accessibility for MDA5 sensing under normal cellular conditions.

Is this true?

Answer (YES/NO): YES